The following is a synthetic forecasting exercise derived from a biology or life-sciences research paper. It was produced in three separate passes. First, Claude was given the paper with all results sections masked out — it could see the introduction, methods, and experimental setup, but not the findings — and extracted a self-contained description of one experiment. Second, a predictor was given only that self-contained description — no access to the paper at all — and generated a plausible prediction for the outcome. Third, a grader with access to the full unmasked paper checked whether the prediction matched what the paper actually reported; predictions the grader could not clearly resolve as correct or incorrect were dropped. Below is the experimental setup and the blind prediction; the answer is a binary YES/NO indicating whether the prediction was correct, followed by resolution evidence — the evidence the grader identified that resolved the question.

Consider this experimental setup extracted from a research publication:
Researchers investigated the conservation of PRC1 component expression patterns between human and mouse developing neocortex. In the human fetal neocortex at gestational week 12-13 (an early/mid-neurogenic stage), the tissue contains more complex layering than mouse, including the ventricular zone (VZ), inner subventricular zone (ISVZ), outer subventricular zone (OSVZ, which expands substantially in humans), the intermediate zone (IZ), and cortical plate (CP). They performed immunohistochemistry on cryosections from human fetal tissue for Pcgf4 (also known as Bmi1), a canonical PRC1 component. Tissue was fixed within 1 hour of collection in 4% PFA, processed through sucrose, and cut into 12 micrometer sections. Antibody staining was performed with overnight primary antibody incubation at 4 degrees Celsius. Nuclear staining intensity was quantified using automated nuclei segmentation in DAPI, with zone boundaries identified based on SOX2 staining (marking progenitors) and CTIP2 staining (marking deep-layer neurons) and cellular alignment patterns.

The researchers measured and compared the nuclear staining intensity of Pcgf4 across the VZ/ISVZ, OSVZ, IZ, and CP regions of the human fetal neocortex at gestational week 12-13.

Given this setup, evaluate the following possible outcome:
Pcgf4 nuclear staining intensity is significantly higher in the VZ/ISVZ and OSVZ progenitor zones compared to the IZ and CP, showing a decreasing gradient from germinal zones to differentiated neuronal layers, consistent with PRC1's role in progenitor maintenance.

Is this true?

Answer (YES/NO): NO